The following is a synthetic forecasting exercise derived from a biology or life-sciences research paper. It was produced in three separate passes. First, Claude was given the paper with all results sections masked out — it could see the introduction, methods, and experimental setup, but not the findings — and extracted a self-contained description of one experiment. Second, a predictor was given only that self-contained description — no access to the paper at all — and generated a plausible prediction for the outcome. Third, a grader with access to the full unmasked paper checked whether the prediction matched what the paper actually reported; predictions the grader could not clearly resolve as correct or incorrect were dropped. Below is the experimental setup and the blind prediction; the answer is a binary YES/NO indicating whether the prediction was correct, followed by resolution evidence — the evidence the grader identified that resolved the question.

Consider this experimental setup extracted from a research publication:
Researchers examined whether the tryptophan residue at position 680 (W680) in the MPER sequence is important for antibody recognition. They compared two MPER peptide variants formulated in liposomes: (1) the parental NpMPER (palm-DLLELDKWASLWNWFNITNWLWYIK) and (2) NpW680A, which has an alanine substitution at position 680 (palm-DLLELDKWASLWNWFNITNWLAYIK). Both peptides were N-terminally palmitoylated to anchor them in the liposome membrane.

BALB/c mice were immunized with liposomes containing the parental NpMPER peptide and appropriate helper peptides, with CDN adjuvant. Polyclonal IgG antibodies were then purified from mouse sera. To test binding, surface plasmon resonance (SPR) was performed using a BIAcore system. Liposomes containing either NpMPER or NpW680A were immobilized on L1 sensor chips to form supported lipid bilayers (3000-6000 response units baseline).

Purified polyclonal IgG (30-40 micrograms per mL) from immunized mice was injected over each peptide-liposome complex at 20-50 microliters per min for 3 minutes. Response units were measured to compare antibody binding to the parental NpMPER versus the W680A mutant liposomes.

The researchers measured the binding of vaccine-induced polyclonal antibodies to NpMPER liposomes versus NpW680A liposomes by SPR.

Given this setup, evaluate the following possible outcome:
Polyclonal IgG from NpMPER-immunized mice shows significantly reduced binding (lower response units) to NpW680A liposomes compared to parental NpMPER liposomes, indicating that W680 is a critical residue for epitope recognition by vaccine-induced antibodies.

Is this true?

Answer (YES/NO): YES